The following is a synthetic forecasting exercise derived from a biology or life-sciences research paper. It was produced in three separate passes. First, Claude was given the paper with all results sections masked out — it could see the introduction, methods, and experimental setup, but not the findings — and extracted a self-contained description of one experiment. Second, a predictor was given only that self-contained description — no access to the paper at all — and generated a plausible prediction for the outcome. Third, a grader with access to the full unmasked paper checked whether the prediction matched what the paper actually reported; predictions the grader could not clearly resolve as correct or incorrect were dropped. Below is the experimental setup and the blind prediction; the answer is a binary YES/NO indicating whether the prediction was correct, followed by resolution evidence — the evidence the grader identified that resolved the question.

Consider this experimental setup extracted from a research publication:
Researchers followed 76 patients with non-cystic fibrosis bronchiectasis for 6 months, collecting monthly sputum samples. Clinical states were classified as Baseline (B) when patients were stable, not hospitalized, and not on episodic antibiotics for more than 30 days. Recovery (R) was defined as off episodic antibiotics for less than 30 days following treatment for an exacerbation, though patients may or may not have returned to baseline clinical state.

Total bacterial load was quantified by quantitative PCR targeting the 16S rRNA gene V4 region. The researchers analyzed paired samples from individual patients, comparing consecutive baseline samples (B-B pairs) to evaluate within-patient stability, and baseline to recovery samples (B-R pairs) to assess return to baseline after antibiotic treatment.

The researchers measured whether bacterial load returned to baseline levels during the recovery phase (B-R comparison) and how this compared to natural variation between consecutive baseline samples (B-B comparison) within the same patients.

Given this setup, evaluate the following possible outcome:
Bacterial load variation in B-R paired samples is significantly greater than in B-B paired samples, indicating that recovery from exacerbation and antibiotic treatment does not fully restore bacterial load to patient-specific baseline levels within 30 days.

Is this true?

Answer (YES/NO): NO